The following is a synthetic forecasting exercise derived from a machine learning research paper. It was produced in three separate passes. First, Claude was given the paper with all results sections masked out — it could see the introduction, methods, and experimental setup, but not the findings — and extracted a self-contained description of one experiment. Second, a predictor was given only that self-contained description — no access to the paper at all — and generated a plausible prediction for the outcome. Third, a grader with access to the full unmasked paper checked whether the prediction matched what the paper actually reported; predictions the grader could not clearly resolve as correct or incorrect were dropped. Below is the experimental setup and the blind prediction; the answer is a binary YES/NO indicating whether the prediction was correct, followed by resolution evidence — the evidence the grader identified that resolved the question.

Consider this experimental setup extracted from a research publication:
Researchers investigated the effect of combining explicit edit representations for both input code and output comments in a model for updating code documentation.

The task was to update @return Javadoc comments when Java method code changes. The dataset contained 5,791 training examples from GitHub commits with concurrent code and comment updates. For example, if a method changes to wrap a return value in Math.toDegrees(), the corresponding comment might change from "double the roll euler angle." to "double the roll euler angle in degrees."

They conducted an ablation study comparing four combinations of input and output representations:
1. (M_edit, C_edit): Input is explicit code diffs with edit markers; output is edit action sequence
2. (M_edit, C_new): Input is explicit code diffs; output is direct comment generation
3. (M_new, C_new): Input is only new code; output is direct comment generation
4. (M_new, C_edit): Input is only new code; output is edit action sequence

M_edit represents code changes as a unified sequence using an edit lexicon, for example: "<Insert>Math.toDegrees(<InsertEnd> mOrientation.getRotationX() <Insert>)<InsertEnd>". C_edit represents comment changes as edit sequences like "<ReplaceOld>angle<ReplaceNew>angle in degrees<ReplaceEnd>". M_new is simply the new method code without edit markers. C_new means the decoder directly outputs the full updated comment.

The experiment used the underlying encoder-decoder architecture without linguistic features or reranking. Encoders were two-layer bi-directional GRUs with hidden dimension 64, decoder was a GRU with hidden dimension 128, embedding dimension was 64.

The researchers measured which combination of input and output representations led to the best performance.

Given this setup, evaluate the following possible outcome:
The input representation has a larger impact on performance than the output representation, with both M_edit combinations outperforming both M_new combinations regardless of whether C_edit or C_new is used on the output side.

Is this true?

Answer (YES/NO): NO